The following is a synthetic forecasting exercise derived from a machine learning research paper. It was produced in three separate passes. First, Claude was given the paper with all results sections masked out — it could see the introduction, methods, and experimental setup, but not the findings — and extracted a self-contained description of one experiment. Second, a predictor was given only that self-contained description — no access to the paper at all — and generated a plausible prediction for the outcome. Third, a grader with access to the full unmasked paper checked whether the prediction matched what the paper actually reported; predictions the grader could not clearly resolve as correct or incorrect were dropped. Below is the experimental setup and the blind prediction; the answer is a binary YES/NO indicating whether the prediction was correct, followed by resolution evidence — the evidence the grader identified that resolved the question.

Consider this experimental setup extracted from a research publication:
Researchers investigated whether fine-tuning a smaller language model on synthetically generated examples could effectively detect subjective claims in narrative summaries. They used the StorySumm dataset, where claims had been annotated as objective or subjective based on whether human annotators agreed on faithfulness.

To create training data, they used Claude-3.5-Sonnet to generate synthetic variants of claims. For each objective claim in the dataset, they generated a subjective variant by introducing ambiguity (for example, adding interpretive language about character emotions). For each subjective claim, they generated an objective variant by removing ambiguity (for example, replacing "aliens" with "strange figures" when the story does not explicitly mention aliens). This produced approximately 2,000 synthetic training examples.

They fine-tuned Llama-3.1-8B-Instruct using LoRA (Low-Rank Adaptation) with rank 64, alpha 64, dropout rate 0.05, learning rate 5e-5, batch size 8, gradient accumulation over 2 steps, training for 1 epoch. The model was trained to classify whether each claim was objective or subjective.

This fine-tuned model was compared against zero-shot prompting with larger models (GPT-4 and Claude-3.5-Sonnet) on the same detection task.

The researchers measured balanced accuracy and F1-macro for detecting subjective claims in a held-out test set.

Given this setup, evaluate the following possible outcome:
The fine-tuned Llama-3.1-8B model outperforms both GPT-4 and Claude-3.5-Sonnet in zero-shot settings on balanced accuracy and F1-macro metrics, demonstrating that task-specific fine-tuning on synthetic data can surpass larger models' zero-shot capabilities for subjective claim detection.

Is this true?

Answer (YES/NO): NO